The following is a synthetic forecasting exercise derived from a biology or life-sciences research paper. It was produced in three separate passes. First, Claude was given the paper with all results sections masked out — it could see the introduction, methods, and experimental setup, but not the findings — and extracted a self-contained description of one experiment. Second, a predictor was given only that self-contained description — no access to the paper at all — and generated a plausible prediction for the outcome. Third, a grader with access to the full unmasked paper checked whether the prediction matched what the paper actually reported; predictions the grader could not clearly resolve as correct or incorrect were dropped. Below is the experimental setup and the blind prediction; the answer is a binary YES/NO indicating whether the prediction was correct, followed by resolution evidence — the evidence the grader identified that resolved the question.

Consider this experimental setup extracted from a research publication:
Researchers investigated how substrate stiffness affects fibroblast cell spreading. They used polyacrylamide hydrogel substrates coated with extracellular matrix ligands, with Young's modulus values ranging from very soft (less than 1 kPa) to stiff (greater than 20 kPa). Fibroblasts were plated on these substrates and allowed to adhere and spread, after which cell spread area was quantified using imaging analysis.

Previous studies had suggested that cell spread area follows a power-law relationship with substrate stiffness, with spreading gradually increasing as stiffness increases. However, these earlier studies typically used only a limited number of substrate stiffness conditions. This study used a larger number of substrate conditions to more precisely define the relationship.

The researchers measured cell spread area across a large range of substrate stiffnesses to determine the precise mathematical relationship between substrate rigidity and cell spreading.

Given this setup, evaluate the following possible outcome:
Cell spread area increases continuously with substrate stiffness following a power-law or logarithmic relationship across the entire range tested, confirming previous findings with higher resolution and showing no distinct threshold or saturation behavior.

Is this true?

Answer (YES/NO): NO